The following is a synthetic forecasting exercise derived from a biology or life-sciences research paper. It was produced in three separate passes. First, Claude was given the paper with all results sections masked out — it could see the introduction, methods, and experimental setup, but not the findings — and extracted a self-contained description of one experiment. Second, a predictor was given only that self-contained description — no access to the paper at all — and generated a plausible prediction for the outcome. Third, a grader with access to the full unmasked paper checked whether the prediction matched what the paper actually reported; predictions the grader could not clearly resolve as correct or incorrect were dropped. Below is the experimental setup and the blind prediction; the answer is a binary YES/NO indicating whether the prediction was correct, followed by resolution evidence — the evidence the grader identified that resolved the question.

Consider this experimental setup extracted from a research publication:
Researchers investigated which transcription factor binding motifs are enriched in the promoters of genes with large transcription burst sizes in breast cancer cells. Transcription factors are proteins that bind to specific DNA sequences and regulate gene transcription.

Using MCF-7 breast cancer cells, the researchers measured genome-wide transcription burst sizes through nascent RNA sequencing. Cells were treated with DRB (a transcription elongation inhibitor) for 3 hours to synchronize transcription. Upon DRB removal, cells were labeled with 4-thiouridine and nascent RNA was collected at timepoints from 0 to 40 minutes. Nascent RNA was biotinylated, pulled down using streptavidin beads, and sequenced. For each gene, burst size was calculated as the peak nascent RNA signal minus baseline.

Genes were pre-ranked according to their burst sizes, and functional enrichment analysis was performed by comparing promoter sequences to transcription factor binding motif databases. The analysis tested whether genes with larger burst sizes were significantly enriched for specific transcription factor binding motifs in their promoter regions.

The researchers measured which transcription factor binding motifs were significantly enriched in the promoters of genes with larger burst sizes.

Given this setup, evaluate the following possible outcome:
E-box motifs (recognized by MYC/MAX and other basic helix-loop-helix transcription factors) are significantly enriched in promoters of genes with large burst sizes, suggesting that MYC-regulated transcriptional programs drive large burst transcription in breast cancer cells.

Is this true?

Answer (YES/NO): NO